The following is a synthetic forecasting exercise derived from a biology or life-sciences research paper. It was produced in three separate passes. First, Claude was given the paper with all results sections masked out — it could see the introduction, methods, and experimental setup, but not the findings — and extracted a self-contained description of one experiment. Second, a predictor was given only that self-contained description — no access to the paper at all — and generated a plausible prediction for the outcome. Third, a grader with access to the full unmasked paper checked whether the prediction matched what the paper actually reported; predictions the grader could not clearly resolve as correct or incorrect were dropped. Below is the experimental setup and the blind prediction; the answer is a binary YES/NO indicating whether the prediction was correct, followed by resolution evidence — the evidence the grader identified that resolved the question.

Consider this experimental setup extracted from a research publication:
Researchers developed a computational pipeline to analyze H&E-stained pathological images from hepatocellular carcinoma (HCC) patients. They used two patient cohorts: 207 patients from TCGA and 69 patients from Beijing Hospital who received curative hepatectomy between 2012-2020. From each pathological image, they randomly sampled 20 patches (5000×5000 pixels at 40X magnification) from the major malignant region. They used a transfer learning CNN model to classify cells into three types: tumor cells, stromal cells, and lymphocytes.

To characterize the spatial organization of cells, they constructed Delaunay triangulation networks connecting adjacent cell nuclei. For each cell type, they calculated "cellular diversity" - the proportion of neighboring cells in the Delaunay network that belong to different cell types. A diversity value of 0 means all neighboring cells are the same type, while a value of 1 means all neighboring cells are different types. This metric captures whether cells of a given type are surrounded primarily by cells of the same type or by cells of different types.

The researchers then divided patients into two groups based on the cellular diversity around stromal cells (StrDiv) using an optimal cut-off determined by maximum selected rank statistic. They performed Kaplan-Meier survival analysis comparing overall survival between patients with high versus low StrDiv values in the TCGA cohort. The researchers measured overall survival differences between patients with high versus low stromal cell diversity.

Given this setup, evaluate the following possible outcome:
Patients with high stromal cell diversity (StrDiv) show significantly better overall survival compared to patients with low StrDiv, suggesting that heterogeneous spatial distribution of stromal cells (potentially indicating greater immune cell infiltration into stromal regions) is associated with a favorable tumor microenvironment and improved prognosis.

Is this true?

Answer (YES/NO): YES